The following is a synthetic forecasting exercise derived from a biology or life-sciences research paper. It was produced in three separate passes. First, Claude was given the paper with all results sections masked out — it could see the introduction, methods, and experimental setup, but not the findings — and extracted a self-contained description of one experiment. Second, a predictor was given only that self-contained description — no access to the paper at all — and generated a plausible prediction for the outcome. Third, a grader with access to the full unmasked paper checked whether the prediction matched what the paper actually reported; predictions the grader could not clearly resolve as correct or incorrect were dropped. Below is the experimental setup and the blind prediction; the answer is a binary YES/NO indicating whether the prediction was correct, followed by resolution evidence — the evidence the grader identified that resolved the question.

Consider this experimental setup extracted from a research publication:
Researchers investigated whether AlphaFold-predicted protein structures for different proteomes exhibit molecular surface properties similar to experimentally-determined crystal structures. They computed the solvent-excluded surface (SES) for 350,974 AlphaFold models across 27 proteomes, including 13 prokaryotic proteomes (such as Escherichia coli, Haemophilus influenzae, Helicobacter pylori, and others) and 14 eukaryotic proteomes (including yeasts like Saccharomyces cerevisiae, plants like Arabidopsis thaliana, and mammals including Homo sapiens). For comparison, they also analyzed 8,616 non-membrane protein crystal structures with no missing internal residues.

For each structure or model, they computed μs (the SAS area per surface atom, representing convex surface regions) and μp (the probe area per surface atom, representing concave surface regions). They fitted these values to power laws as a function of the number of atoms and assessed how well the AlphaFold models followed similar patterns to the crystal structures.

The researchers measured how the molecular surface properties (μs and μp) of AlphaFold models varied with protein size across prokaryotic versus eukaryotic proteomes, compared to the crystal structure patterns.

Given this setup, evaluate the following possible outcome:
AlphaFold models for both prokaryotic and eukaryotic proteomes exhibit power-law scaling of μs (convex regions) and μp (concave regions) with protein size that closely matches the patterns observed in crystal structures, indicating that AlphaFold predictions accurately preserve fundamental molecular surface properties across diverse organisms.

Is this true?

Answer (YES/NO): NO